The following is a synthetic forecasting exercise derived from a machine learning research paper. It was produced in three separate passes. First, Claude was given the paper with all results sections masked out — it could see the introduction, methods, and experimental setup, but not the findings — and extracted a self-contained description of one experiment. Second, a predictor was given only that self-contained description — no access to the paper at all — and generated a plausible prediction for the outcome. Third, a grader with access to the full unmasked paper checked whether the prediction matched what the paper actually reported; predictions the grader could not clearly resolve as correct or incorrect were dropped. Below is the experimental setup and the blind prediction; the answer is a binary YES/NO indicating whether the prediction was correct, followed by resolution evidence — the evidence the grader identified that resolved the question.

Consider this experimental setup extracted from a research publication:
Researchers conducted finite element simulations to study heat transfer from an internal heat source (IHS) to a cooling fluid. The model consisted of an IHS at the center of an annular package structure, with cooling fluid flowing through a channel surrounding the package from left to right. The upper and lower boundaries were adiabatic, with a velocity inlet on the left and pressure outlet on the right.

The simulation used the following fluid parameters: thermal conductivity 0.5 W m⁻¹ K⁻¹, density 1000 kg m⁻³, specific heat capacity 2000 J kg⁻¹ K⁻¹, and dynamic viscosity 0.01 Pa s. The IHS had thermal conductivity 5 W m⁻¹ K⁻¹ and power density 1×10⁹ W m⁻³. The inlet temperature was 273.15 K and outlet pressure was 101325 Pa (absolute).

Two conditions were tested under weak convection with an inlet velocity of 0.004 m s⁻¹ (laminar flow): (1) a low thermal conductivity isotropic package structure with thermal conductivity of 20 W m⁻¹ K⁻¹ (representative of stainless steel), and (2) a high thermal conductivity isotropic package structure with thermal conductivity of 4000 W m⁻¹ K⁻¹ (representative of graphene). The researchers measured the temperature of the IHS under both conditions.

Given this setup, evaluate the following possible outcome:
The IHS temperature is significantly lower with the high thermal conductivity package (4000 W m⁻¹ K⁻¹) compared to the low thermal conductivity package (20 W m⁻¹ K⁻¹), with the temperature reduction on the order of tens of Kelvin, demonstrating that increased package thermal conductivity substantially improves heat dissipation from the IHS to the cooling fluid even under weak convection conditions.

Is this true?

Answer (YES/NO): NO